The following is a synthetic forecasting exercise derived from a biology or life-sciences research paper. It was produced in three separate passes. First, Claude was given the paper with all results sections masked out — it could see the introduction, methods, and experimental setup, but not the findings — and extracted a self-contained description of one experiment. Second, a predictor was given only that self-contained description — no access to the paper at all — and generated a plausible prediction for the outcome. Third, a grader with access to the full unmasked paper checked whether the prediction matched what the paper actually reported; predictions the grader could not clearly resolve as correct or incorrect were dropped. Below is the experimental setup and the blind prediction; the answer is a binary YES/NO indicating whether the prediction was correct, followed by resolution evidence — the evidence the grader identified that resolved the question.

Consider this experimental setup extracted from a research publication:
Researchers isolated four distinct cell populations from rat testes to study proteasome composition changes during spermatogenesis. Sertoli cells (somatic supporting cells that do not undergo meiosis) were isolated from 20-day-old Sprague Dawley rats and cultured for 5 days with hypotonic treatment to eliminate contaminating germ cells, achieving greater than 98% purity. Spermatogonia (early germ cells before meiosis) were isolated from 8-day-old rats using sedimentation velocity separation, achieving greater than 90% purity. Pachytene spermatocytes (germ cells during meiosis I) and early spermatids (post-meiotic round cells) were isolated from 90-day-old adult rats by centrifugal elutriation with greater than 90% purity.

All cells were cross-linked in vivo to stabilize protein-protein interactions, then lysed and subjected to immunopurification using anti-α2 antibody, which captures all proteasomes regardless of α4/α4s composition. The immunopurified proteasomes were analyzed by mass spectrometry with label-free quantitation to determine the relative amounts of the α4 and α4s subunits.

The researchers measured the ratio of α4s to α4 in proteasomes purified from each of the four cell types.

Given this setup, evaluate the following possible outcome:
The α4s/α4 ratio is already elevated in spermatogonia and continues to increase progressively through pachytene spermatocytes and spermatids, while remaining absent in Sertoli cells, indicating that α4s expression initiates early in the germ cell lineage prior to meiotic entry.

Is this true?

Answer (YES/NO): NO